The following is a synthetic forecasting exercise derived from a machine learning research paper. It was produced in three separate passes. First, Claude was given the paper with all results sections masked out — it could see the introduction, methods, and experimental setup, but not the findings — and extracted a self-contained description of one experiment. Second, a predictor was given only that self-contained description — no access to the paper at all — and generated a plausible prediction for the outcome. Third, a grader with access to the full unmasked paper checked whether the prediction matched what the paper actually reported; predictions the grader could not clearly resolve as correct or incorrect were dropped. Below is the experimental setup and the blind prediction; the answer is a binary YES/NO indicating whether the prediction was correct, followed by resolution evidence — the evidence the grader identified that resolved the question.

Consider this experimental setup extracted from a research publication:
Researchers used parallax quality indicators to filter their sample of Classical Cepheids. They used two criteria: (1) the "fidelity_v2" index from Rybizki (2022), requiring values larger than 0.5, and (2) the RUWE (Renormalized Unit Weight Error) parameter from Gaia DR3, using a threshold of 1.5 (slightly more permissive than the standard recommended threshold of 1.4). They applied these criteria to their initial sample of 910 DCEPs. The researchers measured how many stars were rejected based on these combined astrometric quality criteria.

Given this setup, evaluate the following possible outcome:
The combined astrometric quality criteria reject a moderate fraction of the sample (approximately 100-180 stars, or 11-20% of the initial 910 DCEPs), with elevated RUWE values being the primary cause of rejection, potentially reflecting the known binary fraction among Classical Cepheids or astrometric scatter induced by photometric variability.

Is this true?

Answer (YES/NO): NO